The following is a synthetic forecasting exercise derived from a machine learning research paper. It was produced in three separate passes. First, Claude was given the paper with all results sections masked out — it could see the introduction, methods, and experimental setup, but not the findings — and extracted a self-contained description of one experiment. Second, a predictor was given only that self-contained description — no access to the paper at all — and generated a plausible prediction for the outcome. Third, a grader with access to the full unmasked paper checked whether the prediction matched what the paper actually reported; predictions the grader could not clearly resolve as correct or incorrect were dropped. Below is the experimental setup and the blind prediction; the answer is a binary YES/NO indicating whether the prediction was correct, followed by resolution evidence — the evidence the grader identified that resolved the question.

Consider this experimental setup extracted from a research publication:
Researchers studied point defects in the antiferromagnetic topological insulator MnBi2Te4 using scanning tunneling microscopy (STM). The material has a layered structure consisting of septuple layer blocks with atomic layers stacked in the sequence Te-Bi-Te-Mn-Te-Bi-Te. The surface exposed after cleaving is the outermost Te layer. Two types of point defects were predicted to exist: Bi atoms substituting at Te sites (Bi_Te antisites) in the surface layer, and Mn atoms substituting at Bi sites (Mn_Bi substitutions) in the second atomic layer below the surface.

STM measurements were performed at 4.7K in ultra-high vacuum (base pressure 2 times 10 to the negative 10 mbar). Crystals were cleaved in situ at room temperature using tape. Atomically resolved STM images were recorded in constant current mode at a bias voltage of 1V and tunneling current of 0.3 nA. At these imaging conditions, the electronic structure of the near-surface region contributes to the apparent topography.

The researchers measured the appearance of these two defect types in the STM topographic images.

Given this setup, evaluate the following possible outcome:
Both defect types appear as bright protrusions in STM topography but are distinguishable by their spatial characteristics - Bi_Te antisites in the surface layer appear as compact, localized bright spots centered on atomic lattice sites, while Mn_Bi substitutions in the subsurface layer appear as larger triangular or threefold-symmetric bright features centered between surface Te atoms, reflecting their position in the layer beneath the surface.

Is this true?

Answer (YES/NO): NO